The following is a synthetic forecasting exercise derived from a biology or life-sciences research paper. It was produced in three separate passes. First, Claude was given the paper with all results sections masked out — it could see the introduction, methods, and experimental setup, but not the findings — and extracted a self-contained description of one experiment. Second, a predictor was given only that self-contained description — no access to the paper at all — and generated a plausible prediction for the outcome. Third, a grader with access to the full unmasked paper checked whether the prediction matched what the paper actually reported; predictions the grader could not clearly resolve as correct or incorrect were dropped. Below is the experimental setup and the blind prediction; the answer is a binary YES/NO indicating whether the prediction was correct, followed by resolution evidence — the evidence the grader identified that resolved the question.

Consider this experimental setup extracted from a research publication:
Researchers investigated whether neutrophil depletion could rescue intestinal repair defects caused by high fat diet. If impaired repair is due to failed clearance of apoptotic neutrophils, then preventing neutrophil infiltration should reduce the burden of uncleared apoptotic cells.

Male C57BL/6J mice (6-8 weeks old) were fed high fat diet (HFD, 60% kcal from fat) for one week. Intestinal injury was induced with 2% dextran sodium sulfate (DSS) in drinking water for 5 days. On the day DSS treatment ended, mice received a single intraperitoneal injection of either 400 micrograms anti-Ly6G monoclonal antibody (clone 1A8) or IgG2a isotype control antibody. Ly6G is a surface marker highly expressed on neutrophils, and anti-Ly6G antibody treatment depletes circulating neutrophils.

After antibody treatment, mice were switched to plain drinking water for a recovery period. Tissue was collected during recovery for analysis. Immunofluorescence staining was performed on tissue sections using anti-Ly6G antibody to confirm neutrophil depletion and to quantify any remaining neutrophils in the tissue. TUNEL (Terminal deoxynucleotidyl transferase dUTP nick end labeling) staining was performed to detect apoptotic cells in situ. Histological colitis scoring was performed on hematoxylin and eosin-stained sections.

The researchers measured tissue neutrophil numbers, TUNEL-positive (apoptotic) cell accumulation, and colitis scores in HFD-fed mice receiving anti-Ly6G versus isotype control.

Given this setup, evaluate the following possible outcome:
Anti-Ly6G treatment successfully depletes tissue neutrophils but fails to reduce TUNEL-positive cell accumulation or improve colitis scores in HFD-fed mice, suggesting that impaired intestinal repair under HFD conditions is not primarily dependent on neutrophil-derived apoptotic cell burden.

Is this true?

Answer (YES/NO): NO